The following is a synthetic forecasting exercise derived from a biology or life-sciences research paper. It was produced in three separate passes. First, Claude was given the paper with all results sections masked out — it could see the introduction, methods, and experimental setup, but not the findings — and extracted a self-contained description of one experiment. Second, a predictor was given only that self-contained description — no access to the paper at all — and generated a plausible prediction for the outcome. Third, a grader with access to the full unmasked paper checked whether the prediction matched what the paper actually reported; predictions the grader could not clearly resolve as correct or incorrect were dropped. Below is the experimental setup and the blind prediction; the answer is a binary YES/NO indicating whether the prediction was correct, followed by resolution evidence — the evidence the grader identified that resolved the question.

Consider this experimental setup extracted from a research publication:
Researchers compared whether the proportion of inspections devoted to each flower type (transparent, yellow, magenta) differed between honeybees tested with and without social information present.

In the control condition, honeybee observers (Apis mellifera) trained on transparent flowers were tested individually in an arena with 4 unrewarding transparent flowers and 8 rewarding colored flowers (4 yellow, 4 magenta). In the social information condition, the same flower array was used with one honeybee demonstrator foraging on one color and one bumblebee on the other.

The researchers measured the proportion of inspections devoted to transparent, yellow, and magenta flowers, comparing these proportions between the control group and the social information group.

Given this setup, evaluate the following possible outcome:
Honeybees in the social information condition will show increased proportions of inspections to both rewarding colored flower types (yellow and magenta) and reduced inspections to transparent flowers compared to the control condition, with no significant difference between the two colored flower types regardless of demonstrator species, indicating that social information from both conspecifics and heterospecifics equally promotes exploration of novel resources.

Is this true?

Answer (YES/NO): NO